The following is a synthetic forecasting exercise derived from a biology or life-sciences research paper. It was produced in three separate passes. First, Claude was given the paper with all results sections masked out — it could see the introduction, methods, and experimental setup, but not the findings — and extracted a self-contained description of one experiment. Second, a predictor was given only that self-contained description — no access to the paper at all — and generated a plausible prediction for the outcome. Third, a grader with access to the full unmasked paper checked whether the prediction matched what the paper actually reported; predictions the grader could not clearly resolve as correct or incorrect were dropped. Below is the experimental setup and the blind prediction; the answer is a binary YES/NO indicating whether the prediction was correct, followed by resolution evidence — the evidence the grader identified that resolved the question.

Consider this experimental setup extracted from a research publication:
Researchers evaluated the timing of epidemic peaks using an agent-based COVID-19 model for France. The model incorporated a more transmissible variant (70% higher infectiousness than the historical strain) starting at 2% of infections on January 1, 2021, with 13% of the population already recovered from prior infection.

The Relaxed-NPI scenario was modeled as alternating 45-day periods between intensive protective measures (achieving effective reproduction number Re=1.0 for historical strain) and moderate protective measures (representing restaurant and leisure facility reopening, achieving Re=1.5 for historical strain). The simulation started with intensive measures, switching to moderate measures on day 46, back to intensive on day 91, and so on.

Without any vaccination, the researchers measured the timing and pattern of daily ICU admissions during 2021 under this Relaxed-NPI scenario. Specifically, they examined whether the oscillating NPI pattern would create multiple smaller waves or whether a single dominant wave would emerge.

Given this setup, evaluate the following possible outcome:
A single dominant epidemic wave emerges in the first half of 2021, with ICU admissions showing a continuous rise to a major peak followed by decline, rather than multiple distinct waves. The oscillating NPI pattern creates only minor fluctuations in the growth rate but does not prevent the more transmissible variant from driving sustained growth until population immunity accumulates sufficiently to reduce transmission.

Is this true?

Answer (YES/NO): YES